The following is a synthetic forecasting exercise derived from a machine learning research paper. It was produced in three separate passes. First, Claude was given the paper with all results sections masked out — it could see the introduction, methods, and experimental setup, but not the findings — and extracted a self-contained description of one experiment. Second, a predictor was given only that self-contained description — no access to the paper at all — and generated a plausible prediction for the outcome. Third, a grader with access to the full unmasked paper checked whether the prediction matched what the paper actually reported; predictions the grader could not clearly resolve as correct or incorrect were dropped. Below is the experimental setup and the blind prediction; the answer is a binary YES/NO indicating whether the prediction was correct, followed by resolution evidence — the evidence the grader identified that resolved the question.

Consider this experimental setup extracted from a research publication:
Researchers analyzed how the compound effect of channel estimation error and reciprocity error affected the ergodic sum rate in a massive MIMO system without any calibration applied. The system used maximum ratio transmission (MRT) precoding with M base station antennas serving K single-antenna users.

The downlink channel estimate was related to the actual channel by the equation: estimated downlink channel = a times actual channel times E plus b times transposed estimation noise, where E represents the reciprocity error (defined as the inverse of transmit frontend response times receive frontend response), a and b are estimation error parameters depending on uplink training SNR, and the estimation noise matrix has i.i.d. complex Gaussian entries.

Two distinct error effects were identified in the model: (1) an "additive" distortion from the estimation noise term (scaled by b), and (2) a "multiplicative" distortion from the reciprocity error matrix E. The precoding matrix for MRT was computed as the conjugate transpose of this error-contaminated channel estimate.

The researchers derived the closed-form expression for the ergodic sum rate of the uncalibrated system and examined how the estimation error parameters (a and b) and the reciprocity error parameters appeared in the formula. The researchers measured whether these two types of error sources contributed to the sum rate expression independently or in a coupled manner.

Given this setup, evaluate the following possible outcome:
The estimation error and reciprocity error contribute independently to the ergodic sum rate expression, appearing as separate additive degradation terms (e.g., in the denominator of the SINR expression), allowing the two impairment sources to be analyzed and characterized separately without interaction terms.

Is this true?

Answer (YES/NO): NO